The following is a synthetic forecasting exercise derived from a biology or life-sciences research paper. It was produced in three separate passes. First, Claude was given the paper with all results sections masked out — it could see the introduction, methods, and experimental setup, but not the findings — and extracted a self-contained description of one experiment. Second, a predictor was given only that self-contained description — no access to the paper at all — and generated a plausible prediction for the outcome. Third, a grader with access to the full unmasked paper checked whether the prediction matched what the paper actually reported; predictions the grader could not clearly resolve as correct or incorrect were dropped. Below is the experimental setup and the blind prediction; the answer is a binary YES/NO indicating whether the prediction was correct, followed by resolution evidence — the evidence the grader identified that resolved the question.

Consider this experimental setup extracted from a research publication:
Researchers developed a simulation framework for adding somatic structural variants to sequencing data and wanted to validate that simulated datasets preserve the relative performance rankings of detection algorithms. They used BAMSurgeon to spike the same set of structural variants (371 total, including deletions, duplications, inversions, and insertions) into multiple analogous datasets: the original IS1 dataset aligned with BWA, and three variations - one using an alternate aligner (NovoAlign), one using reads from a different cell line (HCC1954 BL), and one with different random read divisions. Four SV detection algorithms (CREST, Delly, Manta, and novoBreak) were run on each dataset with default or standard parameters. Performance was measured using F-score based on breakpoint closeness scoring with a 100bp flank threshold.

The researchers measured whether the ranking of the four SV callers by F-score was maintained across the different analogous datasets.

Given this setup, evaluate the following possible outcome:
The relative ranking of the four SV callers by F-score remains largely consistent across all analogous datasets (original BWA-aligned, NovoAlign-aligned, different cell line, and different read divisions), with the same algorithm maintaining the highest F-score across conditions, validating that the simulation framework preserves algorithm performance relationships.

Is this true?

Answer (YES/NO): YES